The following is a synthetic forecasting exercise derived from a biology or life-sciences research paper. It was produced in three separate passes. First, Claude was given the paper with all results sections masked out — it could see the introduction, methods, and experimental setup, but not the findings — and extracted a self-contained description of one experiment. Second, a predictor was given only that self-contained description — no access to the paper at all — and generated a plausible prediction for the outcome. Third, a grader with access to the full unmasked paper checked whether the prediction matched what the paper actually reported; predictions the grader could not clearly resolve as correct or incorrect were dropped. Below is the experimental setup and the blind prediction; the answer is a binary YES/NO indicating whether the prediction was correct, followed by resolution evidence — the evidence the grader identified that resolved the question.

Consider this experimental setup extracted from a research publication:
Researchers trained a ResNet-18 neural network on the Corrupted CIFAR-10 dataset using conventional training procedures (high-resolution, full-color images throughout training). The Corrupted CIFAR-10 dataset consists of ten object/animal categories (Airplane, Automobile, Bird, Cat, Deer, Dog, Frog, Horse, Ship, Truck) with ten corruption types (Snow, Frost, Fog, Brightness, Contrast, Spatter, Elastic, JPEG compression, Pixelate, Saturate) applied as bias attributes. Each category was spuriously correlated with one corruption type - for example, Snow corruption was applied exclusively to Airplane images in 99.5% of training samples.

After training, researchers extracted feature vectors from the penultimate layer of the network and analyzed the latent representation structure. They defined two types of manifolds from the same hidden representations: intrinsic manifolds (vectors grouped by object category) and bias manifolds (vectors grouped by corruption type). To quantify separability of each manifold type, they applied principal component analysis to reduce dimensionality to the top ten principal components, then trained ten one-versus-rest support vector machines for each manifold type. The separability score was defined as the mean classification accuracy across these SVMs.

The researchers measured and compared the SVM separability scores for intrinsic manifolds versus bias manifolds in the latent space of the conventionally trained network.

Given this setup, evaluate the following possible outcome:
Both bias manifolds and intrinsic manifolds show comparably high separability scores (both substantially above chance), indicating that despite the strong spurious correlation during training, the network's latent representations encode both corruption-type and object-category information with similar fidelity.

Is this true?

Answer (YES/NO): NO